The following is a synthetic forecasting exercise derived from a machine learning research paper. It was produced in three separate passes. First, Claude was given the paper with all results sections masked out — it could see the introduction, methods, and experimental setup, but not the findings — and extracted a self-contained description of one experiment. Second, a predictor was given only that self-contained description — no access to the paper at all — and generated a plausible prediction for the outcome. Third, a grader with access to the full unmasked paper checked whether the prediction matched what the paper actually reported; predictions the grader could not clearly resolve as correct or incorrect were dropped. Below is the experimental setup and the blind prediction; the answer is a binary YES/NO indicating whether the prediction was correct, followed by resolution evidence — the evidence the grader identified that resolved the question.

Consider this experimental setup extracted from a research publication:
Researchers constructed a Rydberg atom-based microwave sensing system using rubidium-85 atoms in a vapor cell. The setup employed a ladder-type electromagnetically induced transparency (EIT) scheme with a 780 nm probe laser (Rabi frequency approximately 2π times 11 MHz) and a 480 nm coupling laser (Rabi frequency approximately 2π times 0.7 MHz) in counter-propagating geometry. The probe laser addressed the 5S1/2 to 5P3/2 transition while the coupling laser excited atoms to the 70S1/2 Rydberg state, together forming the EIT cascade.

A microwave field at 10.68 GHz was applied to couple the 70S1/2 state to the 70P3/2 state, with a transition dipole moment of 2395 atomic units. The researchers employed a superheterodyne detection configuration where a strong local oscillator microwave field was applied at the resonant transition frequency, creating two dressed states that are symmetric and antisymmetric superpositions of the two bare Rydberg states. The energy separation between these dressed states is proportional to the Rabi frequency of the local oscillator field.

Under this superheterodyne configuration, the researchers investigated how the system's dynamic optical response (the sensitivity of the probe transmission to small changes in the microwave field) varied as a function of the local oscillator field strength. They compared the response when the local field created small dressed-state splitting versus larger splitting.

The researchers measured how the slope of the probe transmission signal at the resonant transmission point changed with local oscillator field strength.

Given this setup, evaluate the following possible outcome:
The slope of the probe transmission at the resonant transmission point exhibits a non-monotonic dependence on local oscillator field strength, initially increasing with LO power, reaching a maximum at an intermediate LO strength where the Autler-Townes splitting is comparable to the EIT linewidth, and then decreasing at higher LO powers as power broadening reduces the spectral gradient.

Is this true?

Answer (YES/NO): YES